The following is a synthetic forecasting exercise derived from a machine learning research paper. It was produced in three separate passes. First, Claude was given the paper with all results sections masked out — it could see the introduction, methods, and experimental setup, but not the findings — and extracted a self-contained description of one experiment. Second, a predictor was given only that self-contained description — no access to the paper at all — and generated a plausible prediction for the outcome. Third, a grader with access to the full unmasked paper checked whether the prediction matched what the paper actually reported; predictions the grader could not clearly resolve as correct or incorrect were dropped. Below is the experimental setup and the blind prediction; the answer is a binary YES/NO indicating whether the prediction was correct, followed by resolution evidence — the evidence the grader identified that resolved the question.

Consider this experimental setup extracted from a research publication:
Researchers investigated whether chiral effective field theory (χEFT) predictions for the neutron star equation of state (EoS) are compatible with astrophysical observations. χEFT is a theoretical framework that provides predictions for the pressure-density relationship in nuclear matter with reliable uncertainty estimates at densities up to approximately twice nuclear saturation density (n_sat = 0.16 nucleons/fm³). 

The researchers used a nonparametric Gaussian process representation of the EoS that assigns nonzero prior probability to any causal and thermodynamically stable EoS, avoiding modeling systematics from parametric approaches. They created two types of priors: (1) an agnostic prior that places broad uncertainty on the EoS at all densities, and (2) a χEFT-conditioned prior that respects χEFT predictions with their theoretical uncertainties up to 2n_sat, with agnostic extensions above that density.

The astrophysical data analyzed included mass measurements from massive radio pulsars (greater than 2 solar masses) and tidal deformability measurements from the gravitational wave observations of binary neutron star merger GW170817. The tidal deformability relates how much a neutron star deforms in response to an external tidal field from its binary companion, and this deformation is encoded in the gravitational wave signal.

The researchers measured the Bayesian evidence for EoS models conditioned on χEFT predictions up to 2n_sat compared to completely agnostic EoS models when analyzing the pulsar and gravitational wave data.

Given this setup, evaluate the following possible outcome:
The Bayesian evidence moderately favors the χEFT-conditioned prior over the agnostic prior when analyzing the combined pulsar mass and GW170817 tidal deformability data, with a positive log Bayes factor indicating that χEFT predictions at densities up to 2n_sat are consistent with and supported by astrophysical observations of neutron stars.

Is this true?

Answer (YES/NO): YES